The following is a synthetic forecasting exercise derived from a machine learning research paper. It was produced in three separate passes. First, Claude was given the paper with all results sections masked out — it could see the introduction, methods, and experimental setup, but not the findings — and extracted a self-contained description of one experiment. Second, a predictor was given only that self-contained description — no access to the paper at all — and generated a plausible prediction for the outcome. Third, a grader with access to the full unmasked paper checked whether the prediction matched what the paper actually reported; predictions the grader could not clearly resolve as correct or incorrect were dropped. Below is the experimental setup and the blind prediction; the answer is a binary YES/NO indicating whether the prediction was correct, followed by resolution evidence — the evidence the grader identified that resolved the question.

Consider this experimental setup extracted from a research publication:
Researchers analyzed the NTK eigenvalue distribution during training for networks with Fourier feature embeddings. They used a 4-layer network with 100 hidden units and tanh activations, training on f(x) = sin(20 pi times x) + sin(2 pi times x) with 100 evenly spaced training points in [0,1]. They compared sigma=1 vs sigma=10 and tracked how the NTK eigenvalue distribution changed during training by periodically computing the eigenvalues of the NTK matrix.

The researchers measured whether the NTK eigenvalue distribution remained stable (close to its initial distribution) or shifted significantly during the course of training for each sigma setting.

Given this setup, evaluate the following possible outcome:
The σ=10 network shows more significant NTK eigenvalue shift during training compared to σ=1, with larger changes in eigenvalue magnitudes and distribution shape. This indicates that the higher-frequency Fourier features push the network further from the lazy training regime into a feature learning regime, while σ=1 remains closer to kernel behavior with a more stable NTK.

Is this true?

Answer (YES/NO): NO